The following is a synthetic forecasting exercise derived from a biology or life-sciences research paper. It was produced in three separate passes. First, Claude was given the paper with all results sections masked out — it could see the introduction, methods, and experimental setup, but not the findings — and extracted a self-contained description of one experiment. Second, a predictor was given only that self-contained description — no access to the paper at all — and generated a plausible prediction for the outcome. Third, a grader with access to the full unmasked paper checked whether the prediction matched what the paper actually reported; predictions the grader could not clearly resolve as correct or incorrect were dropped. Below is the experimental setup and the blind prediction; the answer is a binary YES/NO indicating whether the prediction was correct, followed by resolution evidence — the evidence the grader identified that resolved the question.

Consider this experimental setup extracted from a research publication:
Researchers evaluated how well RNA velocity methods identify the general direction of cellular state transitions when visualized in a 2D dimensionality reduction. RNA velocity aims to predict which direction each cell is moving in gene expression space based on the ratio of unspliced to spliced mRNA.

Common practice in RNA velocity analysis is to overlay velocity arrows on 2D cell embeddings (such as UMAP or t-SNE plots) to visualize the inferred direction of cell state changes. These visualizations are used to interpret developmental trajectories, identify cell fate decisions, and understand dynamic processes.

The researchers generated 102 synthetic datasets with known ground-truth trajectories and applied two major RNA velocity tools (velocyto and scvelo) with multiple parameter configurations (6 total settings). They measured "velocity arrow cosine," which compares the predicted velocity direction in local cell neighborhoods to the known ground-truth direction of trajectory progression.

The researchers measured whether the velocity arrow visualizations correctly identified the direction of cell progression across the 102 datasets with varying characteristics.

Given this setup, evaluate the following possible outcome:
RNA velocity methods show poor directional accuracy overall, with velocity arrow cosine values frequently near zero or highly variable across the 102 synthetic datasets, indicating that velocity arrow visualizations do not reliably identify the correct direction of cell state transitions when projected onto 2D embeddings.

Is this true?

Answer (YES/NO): NO